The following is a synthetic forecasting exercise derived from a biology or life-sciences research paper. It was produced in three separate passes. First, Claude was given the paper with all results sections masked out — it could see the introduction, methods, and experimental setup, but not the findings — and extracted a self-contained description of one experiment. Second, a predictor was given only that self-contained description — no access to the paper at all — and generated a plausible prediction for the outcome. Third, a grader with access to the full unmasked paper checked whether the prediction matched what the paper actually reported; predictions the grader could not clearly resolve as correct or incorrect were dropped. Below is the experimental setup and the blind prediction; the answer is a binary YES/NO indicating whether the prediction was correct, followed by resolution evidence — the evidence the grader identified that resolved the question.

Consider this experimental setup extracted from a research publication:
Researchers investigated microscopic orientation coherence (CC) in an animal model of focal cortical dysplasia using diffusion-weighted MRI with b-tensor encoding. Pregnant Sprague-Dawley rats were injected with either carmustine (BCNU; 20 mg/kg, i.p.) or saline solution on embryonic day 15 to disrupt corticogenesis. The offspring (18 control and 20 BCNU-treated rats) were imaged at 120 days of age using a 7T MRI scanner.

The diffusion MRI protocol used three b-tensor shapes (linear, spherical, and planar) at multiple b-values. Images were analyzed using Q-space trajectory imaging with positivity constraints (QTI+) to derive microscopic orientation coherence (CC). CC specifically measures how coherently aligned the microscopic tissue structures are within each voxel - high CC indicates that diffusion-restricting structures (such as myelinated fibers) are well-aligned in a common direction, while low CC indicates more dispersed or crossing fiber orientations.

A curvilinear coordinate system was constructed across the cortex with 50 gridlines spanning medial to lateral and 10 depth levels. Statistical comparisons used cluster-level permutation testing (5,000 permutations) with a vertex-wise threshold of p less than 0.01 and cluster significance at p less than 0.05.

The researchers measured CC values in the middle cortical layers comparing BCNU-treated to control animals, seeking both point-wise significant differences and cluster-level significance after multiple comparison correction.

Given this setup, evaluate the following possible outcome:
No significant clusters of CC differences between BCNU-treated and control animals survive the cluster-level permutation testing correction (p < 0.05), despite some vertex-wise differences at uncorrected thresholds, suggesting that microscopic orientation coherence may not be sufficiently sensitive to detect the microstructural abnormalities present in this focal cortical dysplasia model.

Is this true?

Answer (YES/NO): YES